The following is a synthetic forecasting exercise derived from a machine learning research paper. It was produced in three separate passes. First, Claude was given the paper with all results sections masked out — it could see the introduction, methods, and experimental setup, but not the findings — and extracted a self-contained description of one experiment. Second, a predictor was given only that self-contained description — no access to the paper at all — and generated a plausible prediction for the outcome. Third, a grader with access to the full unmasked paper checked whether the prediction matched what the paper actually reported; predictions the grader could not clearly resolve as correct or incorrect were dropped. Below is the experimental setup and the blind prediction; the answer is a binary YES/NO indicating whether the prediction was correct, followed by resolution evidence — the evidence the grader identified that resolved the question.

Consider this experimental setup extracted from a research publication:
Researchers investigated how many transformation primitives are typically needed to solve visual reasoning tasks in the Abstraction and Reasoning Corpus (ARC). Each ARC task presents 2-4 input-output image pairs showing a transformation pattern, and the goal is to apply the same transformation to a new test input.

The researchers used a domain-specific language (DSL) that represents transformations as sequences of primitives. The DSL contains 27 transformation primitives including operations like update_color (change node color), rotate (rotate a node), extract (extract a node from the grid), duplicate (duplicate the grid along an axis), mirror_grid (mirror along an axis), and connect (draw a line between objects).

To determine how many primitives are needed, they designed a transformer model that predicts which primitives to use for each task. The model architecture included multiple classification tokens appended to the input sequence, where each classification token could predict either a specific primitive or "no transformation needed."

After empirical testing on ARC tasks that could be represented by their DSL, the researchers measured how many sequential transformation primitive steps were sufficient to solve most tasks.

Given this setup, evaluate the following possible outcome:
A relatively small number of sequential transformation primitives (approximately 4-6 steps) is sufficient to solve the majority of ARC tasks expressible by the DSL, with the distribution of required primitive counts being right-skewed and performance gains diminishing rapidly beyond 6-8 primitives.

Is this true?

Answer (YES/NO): NO